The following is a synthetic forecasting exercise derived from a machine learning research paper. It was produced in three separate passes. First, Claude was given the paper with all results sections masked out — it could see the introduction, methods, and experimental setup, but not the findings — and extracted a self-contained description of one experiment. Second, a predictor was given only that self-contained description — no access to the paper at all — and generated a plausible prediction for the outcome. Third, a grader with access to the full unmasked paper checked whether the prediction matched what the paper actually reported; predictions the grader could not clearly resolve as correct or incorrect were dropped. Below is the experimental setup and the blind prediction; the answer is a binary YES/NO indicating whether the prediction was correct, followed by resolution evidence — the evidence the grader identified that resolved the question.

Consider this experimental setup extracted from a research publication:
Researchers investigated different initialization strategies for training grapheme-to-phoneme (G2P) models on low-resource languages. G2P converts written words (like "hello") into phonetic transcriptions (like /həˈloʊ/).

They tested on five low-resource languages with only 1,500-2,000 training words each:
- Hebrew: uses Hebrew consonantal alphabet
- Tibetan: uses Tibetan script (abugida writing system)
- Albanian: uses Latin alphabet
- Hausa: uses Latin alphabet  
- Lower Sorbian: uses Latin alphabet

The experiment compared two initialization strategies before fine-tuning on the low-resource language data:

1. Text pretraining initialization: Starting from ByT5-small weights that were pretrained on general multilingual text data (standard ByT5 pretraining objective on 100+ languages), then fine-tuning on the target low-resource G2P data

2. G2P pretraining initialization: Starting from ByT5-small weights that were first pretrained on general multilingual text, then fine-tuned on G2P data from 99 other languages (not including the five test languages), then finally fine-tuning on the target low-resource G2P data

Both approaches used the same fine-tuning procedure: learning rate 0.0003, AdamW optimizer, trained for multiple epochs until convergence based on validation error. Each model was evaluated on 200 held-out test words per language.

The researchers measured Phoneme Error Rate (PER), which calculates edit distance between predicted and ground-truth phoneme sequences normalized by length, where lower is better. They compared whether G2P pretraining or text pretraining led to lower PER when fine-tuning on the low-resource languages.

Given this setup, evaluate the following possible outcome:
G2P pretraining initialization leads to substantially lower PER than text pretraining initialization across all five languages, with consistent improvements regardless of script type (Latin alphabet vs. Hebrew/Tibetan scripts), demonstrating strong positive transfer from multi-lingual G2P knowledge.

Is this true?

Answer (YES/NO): NO